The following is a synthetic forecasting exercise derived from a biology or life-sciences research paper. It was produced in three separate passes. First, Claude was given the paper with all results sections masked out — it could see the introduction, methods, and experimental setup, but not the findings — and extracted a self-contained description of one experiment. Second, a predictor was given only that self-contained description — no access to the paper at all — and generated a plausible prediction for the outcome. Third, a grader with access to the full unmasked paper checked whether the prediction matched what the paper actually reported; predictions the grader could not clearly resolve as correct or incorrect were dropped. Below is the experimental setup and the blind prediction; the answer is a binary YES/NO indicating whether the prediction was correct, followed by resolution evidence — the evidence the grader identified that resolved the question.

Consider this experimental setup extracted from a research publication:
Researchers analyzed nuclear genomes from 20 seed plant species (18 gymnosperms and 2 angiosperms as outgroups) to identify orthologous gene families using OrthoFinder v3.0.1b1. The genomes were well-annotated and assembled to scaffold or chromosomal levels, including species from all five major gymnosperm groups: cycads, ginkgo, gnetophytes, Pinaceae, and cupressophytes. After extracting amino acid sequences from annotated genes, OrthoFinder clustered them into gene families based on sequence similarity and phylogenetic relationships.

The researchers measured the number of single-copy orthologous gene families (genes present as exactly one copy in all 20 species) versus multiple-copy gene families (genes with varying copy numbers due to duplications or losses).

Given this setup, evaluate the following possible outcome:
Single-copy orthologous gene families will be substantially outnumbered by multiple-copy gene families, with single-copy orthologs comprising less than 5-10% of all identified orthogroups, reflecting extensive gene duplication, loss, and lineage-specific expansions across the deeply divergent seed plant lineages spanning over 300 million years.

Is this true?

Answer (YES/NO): YES